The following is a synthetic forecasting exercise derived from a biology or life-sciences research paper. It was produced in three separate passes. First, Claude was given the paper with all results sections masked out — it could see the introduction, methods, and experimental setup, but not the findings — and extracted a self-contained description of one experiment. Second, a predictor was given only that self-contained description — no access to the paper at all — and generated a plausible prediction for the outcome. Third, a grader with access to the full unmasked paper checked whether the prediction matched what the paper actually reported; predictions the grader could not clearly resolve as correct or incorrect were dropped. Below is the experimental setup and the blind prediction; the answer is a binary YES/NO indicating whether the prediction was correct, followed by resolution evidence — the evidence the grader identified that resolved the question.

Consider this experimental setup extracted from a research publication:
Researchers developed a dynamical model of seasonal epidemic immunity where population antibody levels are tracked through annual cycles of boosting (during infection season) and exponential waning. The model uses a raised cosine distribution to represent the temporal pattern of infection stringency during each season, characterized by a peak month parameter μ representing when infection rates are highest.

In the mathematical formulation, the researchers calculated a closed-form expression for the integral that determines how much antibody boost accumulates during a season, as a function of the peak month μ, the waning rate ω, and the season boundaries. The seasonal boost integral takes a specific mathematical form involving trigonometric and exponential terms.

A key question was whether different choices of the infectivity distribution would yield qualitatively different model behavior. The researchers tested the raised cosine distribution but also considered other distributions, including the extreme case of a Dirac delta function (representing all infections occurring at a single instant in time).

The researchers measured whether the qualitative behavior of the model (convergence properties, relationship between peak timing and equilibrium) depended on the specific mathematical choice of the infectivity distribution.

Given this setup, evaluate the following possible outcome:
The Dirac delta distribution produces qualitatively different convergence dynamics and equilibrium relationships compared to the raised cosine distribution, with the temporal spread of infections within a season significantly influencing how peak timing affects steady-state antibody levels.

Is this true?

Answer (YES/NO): NO